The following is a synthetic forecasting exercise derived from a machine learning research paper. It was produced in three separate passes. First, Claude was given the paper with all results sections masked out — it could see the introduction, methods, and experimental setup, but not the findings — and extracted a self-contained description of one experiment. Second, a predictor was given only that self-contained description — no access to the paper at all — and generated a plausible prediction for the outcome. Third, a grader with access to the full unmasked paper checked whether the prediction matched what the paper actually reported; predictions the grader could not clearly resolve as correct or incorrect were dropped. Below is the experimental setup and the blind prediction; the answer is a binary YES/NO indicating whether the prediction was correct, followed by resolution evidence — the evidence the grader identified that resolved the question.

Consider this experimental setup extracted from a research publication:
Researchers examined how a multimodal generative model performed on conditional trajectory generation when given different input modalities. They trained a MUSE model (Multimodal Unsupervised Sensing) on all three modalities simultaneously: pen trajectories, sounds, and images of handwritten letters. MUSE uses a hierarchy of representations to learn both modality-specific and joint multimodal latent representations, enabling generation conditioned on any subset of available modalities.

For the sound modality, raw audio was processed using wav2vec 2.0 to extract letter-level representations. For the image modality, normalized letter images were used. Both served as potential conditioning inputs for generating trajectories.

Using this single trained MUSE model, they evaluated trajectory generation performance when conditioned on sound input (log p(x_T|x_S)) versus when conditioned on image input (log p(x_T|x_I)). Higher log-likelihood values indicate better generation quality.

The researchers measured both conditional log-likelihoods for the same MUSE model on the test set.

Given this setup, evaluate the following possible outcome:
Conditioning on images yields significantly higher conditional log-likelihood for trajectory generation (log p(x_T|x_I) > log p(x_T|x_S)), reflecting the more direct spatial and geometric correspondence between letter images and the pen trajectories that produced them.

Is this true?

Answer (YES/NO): YES